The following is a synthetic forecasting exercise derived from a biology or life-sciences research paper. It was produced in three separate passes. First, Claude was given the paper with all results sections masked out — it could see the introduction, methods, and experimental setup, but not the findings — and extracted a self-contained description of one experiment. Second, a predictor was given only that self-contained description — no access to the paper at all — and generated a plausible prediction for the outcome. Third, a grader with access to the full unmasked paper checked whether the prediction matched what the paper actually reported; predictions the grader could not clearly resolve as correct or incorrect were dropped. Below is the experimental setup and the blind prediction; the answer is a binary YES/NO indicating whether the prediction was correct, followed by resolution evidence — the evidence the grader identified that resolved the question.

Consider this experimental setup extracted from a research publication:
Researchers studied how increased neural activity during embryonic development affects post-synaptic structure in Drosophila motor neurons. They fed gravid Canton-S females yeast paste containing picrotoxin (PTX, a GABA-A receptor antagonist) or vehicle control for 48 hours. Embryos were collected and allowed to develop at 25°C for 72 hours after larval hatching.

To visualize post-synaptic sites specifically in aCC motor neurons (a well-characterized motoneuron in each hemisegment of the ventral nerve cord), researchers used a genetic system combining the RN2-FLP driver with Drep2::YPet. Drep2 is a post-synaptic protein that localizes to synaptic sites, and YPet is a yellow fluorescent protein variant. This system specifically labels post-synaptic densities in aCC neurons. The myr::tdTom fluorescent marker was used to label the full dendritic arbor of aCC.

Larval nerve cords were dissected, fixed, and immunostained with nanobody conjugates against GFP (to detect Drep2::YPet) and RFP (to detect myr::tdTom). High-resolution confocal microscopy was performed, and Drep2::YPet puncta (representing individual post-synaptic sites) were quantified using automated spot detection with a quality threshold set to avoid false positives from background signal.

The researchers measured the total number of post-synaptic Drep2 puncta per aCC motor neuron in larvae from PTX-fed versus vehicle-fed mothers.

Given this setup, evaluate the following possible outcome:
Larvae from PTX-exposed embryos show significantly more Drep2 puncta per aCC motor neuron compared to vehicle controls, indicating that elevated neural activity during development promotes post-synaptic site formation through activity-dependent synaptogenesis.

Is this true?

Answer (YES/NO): NO